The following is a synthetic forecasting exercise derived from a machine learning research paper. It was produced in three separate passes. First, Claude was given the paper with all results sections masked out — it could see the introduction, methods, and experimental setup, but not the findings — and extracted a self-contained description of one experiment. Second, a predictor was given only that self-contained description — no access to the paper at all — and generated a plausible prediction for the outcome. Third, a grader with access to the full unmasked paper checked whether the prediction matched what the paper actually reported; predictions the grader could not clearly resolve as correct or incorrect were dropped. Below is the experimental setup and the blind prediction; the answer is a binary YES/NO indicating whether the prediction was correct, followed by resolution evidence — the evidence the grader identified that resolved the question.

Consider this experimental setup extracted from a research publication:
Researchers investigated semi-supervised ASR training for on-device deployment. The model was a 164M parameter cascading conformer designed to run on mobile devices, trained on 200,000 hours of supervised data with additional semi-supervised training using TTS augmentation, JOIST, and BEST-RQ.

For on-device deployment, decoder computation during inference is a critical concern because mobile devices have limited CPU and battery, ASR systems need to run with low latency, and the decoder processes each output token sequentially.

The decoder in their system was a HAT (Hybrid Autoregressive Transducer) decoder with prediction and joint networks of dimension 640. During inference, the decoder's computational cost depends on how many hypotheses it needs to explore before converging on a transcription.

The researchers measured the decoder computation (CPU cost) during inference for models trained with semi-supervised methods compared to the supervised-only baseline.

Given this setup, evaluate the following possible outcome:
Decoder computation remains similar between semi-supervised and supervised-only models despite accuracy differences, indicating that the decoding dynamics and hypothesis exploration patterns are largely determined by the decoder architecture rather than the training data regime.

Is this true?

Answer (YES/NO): NO